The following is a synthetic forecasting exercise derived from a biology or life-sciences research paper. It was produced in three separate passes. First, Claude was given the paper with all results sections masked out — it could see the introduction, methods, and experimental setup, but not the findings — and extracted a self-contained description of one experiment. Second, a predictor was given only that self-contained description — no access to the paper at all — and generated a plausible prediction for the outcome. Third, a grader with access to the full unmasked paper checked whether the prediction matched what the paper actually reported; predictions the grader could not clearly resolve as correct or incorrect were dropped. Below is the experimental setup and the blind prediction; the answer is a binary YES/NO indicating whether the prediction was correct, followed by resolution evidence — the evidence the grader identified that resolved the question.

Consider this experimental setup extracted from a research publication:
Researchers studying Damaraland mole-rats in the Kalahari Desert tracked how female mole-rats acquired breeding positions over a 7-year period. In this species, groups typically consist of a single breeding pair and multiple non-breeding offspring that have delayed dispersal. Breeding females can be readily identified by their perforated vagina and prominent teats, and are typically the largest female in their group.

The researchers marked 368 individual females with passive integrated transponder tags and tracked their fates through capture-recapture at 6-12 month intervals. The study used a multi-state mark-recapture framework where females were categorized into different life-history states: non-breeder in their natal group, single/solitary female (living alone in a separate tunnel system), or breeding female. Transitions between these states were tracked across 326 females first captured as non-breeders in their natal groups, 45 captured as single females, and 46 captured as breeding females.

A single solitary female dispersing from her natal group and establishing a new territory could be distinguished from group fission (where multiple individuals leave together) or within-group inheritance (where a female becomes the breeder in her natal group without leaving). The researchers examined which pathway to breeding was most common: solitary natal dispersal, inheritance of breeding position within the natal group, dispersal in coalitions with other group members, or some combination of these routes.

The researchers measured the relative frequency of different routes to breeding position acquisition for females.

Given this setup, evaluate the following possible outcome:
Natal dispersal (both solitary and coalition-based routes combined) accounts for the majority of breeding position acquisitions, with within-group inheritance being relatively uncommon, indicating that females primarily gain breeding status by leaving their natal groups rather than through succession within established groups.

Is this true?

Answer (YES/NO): YES